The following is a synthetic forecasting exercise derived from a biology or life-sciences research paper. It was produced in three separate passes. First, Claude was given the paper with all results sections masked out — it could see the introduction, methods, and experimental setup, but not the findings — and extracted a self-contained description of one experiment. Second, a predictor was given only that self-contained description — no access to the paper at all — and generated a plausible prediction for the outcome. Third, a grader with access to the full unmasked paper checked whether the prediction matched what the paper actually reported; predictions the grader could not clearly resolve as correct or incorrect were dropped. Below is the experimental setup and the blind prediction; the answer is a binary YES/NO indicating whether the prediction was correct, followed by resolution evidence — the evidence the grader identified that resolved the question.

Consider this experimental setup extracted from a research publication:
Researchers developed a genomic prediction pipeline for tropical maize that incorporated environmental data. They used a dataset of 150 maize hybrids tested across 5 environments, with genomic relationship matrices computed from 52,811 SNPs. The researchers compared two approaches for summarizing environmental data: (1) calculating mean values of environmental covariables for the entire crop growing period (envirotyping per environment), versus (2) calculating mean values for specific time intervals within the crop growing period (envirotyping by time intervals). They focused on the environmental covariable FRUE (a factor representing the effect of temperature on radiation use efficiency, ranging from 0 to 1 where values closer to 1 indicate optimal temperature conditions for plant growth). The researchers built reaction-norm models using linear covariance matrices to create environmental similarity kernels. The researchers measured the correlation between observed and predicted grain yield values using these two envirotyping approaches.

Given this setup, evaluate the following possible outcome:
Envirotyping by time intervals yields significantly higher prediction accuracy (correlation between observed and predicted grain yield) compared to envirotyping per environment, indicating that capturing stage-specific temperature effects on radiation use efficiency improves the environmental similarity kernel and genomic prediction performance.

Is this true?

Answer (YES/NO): YES